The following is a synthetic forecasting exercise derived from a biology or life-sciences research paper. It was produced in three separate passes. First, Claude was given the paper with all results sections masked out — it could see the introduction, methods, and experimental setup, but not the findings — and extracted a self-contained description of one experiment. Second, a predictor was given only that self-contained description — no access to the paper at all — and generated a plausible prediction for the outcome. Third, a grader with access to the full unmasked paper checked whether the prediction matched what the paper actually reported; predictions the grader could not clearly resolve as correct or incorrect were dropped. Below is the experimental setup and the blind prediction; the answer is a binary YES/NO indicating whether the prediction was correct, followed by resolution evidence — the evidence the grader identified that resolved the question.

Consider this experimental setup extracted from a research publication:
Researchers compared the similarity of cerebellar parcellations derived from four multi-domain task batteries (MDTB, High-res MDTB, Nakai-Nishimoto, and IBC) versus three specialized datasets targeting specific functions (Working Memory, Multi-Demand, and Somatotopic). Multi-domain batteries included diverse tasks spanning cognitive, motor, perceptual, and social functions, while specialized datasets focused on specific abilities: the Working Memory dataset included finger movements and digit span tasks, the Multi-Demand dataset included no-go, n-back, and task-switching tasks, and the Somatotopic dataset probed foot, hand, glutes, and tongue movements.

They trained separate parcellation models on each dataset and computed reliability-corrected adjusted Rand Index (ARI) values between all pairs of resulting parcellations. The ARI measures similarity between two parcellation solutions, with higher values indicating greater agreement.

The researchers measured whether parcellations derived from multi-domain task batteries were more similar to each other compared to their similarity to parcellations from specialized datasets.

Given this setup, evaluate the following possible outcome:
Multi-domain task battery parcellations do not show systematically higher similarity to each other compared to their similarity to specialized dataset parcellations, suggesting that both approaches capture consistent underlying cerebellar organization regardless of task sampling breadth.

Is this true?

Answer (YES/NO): NO